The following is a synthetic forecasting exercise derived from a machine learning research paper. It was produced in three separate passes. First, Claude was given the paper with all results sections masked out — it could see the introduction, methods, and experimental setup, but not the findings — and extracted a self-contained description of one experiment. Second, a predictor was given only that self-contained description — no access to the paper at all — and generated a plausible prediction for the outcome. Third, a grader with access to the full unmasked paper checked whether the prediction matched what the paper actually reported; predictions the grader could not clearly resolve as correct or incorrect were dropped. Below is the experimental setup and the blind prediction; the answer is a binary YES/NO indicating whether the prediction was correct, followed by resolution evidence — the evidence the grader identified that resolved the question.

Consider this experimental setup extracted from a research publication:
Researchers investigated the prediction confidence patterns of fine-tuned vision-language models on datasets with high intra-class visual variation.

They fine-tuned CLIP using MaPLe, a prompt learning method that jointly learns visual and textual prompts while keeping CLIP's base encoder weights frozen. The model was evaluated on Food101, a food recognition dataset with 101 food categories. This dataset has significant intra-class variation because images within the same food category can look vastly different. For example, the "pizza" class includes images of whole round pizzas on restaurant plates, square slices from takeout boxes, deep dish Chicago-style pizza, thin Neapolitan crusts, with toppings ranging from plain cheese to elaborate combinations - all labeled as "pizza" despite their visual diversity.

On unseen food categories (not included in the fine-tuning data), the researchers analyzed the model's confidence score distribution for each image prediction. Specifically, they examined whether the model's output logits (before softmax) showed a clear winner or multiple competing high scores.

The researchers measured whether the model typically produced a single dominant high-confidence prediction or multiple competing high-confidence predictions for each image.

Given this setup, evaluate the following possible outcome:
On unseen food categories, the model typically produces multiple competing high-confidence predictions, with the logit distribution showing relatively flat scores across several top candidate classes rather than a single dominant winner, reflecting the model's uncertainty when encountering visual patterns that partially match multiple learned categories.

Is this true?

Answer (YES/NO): YES